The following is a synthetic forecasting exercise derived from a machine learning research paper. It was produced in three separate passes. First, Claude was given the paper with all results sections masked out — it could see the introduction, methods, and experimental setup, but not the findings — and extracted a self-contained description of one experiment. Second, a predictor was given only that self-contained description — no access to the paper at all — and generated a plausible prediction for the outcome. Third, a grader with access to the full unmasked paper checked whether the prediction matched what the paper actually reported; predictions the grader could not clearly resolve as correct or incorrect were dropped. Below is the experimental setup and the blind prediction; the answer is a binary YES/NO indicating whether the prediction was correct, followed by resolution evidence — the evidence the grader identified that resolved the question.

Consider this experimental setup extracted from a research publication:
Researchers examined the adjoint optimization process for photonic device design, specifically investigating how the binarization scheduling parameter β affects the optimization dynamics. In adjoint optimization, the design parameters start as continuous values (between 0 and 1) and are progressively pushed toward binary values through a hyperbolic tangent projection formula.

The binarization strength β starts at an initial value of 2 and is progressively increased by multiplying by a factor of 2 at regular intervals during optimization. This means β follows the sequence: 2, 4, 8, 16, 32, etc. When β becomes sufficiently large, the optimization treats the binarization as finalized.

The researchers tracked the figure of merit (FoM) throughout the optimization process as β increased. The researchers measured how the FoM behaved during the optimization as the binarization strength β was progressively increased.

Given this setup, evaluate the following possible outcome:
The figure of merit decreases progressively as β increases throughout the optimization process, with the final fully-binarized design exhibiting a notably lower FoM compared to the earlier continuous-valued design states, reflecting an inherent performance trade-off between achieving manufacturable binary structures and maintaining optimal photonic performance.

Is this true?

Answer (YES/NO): NO